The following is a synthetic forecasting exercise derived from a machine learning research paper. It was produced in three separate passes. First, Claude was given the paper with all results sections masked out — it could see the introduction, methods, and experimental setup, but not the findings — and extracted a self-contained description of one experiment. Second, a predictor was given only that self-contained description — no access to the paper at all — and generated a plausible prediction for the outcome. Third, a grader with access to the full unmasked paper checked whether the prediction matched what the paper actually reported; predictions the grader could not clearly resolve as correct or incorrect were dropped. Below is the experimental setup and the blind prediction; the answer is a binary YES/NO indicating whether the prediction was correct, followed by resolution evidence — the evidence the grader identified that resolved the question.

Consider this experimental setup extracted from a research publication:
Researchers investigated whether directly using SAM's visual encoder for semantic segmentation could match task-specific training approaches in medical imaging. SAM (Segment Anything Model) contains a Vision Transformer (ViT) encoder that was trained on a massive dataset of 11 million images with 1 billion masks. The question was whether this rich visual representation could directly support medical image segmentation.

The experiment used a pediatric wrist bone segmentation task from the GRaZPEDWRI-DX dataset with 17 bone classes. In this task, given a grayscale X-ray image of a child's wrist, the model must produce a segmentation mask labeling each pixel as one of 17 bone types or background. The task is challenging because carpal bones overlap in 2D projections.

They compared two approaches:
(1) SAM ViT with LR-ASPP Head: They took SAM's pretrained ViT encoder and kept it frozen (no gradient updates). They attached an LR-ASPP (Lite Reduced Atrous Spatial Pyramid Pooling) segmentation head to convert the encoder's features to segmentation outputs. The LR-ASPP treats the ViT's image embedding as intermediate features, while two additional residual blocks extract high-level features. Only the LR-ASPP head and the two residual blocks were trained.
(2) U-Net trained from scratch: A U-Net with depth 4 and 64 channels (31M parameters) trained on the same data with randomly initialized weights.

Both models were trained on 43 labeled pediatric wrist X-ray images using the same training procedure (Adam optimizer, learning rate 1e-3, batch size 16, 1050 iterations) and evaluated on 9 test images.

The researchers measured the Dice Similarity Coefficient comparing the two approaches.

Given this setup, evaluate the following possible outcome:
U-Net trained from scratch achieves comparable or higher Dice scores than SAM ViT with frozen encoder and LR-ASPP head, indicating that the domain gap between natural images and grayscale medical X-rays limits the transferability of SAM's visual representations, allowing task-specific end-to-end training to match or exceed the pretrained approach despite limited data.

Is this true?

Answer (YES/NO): YES